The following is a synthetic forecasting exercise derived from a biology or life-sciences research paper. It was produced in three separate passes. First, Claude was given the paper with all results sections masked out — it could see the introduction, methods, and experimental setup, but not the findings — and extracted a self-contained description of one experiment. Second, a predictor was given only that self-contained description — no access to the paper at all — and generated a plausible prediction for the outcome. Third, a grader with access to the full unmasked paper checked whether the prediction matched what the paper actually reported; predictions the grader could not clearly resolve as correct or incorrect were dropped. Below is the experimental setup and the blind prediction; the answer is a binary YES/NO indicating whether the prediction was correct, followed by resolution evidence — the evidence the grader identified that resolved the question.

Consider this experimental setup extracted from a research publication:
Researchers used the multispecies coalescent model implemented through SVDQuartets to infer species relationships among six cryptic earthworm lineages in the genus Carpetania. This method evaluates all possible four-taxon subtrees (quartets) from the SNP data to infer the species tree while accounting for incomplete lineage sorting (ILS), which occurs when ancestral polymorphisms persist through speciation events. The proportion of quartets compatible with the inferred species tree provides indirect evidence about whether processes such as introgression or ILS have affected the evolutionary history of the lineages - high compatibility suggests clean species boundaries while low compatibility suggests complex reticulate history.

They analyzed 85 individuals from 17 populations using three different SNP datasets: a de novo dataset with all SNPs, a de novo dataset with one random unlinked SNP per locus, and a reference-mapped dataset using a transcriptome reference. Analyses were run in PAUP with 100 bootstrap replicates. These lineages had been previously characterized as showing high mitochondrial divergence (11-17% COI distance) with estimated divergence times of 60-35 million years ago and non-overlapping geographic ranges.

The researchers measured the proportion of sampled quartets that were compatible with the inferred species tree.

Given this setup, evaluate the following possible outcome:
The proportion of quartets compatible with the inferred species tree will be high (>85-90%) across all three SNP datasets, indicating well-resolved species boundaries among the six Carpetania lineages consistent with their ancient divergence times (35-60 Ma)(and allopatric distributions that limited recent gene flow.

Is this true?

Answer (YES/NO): YES